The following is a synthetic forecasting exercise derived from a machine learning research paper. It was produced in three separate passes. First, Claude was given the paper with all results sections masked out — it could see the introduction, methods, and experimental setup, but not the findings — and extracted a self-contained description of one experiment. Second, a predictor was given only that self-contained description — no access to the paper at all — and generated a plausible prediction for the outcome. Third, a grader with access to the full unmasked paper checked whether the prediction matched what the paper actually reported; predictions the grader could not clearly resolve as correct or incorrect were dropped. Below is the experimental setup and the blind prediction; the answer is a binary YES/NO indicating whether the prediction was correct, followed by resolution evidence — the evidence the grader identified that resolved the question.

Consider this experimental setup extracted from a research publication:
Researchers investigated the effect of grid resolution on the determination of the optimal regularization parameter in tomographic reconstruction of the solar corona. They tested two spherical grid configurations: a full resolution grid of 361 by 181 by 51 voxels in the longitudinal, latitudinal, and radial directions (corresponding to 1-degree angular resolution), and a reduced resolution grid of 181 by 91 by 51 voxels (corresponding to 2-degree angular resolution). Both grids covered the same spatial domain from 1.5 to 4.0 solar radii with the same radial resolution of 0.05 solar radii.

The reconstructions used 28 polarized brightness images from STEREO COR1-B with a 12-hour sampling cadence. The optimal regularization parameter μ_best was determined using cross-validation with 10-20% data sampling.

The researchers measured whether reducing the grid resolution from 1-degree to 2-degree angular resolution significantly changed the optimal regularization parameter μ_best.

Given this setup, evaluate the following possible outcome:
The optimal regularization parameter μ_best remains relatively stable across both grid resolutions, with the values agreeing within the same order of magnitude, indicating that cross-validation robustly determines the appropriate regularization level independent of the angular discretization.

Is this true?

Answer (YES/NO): YES